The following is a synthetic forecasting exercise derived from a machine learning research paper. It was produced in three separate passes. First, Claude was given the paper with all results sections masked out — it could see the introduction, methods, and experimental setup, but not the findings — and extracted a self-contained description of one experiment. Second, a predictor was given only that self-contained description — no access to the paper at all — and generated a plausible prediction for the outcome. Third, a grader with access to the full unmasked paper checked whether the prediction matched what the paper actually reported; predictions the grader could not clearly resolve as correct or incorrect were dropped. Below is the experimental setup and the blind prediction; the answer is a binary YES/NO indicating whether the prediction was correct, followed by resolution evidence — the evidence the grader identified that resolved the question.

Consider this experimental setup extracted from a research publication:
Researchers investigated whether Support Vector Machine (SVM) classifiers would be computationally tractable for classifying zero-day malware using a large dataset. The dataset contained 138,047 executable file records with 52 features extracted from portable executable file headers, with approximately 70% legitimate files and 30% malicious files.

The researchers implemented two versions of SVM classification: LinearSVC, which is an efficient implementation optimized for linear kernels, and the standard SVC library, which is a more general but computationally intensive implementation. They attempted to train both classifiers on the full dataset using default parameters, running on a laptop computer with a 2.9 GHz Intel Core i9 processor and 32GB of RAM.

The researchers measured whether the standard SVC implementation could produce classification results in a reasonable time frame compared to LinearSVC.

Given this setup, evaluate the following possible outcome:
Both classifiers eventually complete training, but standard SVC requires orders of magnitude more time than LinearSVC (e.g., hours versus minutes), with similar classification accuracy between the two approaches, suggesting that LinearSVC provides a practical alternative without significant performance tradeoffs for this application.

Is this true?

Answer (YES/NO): NO